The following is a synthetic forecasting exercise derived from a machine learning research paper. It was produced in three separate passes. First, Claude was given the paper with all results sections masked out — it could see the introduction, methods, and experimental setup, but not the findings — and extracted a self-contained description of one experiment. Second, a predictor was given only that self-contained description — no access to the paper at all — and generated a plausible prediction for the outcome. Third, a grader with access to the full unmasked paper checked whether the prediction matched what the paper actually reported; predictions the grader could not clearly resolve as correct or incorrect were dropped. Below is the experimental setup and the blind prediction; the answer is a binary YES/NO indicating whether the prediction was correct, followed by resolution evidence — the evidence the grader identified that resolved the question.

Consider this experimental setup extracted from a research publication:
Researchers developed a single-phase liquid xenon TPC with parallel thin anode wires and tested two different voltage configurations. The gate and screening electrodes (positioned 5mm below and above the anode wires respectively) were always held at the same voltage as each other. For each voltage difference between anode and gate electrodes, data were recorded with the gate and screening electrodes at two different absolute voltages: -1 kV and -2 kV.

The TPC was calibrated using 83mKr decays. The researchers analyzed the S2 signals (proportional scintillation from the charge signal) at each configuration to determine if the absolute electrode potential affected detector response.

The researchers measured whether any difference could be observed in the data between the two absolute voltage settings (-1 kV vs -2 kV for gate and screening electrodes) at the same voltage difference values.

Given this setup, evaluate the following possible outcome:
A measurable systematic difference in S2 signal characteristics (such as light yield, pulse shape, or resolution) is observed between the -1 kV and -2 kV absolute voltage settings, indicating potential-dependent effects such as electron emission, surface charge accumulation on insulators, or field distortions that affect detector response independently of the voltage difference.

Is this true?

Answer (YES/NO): NO